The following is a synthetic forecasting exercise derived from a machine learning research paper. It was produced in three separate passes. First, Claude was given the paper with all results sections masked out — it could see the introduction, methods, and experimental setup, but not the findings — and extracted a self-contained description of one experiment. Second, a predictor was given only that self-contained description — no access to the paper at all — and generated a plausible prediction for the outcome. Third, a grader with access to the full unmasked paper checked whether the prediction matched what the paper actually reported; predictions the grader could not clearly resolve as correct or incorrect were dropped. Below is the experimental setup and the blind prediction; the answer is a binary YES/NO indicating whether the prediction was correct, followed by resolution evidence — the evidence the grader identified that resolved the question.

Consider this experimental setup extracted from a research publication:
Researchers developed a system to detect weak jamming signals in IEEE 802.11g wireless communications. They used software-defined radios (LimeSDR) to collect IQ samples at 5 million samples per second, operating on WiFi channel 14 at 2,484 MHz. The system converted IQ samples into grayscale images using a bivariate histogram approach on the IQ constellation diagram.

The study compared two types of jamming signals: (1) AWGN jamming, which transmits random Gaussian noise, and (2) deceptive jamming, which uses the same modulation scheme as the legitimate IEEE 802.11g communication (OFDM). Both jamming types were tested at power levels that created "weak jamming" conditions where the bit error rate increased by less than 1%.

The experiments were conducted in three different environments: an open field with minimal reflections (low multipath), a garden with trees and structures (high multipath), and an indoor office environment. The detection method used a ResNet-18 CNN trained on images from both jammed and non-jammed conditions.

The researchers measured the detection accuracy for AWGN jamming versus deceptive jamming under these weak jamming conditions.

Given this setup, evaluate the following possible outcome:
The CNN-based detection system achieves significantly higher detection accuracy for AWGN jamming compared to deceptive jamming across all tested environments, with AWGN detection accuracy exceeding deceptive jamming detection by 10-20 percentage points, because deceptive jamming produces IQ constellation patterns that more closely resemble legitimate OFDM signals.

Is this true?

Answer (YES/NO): NO